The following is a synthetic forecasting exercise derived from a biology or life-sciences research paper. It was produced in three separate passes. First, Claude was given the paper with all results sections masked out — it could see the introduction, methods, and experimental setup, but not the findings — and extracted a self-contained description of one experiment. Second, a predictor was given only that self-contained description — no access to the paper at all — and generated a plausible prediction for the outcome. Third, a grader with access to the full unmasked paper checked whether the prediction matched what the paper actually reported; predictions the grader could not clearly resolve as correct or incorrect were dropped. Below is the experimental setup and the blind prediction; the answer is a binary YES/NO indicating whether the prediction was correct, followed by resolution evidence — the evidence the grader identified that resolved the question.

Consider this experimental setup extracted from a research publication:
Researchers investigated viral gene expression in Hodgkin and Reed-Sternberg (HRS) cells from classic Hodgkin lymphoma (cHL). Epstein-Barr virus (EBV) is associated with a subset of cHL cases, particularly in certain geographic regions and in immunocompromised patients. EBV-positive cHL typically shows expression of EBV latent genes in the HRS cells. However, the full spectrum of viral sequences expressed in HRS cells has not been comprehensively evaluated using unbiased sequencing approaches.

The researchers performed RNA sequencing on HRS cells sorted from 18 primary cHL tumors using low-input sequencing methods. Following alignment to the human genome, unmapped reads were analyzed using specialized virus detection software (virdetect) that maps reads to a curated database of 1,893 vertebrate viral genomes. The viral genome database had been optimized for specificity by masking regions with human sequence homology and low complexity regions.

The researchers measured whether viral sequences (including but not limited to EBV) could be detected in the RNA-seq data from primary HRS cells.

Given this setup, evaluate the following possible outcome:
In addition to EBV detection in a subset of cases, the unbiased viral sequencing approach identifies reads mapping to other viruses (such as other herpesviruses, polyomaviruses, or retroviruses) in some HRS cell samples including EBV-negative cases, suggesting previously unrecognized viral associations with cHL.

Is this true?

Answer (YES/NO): NO